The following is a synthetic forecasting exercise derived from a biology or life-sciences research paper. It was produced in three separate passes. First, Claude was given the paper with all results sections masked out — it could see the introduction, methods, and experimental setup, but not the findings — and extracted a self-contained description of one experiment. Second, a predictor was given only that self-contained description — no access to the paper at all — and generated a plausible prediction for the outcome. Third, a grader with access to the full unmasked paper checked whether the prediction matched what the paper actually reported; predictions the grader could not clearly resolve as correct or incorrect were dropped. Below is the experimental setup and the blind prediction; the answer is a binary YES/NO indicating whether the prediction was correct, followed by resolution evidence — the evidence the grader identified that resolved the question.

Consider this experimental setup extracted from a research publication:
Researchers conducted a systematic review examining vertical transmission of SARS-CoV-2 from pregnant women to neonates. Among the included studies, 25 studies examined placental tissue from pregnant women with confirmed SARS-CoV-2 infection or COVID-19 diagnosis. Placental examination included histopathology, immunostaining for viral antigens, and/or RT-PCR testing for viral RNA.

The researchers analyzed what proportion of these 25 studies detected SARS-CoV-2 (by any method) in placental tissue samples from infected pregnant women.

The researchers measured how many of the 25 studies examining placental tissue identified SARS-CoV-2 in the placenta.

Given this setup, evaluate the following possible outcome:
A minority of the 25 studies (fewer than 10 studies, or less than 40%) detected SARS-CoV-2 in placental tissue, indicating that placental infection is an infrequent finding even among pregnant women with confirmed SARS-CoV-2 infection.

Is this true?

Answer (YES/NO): YES